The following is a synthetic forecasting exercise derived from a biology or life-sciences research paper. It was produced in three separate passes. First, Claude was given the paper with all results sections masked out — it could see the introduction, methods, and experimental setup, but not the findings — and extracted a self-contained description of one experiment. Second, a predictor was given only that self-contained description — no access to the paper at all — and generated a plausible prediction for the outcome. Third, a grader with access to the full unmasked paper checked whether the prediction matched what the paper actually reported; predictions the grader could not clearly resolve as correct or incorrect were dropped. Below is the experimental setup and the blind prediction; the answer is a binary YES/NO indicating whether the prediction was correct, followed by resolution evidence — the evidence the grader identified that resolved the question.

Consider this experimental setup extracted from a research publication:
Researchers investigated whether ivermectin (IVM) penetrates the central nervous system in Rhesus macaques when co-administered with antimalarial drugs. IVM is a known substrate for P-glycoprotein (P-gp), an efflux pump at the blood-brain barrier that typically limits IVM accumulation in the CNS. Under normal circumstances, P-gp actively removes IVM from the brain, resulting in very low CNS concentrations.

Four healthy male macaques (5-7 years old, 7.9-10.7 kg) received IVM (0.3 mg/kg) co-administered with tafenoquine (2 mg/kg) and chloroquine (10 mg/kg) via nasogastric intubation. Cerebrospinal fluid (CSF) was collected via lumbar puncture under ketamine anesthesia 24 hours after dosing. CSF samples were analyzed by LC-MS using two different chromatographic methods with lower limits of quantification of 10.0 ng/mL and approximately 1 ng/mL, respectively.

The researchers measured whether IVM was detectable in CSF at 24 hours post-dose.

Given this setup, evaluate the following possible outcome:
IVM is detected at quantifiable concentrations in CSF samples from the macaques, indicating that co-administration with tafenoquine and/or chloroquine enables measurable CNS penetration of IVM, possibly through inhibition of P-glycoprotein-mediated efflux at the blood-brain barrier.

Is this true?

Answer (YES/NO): NO